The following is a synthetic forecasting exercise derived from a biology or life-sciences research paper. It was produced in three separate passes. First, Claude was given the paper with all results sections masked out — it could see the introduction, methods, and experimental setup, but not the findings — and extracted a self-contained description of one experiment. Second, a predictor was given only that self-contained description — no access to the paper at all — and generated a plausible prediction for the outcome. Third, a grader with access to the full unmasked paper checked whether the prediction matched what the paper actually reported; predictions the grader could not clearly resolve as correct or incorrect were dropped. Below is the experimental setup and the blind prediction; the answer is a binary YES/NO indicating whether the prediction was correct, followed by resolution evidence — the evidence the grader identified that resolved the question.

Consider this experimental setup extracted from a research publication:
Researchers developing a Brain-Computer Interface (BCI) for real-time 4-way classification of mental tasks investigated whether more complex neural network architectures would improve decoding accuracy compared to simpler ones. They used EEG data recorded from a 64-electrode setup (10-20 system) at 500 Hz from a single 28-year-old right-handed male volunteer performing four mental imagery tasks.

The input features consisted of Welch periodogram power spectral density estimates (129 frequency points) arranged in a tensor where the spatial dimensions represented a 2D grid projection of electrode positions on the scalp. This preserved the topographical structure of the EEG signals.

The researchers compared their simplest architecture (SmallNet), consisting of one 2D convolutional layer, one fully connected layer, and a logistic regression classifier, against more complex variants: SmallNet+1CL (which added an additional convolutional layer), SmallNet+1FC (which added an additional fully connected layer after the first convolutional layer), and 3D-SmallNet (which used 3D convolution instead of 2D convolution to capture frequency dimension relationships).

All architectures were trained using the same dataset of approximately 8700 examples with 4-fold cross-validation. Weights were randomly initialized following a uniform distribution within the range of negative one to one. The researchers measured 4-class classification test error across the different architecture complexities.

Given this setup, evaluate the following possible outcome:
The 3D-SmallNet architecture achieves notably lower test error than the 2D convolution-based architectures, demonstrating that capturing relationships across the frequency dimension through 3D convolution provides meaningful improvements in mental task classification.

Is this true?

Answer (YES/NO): NO